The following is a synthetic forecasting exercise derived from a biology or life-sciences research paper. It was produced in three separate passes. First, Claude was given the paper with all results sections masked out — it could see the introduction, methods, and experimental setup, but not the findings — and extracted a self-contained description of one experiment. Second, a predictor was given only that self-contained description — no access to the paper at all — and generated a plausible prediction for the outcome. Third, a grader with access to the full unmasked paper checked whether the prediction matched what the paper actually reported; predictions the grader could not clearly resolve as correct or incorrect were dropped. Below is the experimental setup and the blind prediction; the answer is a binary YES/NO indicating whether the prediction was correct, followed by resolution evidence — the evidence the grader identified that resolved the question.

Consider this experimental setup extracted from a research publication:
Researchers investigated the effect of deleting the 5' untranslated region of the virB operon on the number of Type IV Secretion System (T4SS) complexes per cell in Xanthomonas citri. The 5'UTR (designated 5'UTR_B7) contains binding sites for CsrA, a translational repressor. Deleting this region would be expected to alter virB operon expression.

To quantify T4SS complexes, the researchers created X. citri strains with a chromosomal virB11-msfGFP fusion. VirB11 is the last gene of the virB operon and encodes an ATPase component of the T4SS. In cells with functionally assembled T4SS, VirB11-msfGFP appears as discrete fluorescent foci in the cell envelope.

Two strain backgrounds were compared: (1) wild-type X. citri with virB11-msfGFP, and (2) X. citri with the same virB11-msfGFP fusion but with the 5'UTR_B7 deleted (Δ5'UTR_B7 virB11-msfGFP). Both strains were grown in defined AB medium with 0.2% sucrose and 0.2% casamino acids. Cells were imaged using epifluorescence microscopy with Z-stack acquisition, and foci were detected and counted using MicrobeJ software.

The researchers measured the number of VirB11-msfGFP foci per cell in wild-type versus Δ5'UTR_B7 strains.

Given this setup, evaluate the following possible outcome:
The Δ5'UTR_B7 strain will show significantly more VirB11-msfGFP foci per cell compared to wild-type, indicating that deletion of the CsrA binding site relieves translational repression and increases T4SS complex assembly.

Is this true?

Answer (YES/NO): YES